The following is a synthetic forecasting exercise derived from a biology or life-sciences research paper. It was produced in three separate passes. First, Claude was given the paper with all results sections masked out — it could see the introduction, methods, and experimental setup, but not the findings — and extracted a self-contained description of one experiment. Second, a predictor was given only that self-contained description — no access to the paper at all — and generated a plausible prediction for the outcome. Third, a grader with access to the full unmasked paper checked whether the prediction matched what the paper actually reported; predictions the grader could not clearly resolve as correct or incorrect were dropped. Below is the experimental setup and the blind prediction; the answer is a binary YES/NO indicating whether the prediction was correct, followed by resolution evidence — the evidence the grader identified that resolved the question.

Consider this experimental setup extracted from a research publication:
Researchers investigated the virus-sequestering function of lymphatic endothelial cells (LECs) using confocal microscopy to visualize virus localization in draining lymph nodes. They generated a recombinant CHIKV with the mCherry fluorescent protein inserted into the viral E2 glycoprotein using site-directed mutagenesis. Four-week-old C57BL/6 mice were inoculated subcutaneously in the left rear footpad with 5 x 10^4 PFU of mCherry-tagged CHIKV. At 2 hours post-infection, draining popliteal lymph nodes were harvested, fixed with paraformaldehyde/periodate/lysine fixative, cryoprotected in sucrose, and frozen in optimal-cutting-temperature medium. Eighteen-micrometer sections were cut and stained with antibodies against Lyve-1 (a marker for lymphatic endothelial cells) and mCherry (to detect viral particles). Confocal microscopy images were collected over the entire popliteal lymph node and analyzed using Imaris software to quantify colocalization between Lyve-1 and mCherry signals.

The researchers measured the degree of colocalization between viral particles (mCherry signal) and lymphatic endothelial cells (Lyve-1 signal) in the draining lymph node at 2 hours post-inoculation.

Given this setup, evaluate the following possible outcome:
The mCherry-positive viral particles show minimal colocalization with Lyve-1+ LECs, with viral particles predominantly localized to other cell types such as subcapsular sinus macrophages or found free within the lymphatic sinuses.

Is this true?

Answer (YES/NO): NO